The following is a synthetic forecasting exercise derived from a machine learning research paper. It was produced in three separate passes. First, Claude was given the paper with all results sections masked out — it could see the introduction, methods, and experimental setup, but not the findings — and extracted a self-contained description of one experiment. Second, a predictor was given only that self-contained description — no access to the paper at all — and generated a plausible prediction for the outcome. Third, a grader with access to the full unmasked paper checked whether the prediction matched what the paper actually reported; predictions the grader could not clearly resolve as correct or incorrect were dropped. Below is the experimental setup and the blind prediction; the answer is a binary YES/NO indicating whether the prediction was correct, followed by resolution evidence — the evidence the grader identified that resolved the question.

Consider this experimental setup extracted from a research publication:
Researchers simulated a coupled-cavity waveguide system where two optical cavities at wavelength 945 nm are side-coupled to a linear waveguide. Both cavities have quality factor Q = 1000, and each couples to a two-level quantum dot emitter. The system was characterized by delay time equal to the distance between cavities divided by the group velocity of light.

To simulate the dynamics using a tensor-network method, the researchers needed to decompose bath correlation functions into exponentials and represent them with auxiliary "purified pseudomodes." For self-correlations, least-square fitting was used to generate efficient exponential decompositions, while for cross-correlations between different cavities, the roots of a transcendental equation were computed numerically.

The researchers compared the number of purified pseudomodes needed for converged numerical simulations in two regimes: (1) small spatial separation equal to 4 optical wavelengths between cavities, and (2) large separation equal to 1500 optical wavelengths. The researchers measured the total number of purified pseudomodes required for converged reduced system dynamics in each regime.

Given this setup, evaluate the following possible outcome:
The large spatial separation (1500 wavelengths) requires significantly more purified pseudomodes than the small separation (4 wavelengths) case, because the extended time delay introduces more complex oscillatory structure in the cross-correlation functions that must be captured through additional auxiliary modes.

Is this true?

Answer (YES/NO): YES